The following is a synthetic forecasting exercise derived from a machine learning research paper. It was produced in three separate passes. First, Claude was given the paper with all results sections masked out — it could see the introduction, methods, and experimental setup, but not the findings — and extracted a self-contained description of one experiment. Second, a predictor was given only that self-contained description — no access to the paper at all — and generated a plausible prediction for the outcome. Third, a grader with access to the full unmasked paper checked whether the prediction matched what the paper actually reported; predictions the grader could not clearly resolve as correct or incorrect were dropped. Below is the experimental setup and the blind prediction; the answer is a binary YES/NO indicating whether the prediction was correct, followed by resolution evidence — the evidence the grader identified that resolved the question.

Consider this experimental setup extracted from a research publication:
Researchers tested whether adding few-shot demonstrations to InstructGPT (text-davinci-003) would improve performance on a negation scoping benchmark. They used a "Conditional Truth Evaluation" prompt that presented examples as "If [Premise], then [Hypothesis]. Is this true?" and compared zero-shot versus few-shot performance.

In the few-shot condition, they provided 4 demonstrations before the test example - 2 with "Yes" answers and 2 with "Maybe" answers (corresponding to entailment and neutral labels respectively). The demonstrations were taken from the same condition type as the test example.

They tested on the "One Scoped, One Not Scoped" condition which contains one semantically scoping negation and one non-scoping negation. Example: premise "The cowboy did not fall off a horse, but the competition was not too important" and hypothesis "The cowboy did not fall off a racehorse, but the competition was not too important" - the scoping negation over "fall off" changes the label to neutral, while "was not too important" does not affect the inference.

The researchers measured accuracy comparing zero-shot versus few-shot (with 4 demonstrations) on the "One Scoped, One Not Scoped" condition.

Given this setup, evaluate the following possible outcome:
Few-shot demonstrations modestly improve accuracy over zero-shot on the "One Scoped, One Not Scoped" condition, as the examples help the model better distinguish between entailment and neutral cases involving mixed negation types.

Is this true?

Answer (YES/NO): NO